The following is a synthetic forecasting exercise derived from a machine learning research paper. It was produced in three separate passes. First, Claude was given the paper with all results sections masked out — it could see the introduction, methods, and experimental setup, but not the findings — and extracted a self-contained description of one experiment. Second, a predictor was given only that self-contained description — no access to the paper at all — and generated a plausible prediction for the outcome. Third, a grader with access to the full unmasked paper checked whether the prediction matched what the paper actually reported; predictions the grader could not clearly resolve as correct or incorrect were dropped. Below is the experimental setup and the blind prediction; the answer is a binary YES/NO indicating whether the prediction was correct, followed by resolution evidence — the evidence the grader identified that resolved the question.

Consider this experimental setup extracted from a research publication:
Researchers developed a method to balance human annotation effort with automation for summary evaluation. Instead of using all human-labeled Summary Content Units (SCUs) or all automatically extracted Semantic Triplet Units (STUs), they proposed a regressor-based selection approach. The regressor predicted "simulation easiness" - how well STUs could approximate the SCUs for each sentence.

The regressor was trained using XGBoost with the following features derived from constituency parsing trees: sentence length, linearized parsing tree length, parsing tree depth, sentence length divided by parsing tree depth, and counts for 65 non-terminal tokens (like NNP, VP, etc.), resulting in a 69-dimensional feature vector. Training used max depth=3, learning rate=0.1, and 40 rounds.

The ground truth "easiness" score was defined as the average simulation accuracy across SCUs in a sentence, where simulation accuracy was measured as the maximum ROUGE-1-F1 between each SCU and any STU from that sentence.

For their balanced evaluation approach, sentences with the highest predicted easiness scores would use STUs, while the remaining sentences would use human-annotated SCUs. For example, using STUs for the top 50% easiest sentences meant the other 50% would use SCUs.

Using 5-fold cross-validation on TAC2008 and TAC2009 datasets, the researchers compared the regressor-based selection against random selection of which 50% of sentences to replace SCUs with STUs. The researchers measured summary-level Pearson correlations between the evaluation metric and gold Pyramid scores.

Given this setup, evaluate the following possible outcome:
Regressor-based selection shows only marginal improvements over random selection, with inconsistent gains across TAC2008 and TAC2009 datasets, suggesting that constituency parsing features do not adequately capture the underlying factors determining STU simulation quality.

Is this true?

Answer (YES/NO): NO